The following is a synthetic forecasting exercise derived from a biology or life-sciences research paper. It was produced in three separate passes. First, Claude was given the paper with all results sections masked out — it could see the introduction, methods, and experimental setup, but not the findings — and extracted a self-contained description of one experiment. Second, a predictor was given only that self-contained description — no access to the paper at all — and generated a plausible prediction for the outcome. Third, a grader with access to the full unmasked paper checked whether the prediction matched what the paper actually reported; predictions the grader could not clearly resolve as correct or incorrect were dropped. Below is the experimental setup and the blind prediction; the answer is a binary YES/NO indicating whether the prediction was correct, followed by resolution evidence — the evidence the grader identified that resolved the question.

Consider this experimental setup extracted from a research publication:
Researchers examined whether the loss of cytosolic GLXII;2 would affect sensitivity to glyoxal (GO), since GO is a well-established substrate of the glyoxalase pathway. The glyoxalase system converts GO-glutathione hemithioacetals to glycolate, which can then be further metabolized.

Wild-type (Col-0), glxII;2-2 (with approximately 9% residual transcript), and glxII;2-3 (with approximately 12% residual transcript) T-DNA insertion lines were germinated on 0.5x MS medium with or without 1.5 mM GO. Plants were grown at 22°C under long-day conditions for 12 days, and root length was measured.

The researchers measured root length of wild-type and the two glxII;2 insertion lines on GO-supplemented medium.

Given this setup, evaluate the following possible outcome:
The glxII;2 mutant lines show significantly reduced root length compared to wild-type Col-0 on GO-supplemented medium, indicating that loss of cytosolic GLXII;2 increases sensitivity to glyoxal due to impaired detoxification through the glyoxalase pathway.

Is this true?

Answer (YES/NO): NO